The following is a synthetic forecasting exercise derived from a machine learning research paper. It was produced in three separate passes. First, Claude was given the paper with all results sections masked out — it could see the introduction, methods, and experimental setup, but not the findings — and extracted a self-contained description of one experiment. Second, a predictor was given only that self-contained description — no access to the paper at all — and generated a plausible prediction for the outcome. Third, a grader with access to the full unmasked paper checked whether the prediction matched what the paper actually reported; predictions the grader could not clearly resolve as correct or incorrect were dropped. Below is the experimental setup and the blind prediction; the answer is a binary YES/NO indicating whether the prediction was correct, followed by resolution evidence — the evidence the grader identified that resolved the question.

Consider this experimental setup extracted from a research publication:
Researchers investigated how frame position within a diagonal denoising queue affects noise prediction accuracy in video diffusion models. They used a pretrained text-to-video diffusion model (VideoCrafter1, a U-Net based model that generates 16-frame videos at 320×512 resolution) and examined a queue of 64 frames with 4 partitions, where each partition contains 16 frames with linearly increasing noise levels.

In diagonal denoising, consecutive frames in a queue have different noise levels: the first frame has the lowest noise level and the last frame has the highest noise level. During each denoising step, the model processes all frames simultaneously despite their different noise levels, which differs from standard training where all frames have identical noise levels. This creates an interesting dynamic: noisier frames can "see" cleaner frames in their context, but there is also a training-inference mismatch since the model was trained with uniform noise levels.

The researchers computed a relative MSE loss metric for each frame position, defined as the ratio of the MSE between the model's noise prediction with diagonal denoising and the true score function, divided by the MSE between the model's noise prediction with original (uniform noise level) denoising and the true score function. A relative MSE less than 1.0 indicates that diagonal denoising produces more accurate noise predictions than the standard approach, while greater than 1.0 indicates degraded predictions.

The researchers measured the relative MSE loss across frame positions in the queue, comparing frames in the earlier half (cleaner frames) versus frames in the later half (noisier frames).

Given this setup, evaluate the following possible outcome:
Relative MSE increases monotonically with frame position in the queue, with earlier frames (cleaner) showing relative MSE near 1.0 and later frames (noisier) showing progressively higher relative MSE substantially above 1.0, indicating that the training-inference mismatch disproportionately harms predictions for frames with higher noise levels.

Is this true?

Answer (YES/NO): NO